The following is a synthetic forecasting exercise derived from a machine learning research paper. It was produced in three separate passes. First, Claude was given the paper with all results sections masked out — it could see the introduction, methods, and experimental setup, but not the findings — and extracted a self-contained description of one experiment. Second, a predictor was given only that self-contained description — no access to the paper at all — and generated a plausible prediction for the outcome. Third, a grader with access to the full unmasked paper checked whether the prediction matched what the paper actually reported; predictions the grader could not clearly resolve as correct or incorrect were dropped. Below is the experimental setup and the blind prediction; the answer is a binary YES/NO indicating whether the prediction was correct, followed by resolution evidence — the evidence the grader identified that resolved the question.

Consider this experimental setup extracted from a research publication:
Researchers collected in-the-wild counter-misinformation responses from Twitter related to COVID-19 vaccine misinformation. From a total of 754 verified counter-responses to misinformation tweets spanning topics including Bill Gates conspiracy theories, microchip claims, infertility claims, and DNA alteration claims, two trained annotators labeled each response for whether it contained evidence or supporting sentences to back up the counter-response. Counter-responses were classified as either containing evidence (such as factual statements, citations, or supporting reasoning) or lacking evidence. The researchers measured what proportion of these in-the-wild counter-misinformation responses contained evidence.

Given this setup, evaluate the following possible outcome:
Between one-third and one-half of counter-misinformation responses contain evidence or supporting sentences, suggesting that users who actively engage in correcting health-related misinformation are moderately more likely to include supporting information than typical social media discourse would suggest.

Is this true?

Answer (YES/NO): NO